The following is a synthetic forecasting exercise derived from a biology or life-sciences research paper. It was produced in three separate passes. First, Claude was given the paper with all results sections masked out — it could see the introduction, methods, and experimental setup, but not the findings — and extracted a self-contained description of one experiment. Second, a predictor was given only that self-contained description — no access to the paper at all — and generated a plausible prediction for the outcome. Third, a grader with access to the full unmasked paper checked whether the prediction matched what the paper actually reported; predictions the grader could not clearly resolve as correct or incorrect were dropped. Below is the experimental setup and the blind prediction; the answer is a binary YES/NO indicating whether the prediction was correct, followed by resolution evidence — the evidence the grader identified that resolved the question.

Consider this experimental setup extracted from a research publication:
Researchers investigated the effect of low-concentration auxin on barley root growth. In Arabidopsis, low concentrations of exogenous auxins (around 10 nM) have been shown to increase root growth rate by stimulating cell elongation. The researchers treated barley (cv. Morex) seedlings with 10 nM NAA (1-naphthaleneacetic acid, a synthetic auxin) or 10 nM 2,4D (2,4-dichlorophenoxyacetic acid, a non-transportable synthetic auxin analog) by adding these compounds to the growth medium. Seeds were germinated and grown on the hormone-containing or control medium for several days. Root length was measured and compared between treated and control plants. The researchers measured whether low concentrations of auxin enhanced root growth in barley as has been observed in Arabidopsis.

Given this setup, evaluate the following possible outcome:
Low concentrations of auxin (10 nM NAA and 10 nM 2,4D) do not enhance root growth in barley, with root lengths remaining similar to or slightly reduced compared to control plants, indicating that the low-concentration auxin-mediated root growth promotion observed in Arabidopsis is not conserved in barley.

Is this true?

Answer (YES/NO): YES